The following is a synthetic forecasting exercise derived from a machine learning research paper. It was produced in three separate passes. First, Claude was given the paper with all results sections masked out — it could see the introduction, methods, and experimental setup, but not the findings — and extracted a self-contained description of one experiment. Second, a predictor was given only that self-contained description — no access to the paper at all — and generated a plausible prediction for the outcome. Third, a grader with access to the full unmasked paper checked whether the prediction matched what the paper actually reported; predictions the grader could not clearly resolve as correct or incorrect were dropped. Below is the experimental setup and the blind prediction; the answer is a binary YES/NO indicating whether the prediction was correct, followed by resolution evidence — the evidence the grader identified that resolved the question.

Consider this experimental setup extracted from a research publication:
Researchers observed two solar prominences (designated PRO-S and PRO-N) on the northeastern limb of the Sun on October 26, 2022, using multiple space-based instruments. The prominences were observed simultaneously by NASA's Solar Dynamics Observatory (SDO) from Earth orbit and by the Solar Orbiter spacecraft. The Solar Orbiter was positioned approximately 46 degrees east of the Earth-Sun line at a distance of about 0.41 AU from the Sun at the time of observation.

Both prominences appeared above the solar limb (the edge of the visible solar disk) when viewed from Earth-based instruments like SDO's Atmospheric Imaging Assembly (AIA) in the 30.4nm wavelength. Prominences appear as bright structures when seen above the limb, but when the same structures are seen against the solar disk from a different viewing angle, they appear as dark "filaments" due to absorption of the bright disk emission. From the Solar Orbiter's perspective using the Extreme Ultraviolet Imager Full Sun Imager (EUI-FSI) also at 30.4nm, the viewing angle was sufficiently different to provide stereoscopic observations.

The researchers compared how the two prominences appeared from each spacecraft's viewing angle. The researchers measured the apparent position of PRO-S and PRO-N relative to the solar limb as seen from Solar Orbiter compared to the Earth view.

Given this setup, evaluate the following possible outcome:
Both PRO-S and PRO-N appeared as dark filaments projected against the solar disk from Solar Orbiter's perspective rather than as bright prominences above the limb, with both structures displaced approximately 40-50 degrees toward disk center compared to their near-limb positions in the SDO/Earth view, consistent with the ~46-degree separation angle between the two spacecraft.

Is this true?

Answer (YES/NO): NO